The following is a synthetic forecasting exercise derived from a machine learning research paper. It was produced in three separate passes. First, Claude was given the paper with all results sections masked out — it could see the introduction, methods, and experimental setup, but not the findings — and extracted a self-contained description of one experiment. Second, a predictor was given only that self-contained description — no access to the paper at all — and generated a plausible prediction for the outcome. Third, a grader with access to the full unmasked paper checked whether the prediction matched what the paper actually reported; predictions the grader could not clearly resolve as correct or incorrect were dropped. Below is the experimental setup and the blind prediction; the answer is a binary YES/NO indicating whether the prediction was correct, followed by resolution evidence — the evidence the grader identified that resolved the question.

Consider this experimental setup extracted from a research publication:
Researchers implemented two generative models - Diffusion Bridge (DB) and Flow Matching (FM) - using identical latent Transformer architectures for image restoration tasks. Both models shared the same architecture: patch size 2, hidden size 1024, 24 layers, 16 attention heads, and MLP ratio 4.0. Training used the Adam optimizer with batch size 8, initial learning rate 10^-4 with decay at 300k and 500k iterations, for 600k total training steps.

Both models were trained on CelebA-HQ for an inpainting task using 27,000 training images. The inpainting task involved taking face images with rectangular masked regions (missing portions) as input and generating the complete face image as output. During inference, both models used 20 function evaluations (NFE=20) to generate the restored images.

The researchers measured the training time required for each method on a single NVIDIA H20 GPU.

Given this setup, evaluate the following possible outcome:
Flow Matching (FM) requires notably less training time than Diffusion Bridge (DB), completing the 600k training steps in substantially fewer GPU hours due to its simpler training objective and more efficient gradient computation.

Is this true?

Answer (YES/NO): YES